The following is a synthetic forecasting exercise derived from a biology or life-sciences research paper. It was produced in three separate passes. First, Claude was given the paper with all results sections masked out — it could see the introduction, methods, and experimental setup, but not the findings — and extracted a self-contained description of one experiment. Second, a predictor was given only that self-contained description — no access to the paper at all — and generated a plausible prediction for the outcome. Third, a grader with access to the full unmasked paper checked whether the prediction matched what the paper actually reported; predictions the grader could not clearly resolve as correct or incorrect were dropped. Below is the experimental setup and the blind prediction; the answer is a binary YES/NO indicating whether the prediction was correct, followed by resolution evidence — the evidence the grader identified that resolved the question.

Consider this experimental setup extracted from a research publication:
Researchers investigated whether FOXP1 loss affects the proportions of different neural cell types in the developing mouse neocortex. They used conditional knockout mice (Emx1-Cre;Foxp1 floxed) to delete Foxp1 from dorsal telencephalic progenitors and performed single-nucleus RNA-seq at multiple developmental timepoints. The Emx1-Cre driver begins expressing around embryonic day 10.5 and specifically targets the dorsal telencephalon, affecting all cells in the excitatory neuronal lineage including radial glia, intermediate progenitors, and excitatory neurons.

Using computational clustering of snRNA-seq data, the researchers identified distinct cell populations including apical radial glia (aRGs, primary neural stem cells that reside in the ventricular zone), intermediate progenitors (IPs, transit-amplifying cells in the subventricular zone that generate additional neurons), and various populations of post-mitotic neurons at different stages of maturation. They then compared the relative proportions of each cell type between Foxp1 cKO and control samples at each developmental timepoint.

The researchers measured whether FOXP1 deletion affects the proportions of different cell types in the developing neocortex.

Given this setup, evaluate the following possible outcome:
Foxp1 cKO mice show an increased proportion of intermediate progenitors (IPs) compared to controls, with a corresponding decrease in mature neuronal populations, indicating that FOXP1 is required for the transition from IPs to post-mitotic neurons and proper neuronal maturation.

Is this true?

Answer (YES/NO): NO